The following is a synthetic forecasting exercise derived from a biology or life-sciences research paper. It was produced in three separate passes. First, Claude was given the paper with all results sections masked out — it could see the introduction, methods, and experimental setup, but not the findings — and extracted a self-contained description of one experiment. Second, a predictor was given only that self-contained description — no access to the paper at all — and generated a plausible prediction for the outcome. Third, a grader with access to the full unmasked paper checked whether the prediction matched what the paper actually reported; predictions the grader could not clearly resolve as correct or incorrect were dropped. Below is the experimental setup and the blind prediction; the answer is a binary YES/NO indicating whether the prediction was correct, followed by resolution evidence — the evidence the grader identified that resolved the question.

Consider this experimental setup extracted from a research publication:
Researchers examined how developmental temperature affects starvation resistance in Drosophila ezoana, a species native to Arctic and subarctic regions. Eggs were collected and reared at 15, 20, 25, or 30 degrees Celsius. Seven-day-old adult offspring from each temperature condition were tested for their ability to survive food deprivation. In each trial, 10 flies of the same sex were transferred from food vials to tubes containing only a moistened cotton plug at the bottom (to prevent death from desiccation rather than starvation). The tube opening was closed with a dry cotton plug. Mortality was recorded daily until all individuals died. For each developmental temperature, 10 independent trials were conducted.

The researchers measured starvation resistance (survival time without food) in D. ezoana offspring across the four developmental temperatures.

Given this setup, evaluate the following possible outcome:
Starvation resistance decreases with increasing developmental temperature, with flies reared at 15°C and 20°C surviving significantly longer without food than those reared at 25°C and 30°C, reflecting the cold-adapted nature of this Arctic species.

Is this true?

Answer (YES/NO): NO